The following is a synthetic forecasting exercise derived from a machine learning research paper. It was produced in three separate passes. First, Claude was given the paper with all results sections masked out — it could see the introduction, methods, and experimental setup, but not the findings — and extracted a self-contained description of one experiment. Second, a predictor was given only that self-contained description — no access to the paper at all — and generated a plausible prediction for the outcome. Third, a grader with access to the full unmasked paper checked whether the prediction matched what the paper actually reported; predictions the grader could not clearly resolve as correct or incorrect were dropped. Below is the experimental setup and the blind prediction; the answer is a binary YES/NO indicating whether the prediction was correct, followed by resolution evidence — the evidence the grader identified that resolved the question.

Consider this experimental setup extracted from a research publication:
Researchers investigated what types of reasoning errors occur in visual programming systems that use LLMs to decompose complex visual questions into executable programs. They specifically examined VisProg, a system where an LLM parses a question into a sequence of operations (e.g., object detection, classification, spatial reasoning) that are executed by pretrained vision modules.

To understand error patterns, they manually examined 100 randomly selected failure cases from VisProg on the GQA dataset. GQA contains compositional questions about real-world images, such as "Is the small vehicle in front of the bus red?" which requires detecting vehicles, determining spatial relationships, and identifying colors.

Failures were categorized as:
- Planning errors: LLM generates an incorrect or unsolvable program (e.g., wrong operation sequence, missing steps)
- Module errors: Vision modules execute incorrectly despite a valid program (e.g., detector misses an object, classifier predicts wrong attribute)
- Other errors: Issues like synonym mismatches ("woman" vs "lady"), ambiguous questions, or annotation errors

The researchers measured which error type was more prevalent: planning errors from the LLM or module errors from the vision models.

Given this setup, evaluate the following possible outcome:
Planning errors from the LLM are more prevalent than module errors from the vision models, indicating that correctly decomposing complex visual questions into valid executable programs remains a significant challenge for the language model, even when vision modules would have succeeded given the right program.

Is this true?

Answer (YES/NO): NO